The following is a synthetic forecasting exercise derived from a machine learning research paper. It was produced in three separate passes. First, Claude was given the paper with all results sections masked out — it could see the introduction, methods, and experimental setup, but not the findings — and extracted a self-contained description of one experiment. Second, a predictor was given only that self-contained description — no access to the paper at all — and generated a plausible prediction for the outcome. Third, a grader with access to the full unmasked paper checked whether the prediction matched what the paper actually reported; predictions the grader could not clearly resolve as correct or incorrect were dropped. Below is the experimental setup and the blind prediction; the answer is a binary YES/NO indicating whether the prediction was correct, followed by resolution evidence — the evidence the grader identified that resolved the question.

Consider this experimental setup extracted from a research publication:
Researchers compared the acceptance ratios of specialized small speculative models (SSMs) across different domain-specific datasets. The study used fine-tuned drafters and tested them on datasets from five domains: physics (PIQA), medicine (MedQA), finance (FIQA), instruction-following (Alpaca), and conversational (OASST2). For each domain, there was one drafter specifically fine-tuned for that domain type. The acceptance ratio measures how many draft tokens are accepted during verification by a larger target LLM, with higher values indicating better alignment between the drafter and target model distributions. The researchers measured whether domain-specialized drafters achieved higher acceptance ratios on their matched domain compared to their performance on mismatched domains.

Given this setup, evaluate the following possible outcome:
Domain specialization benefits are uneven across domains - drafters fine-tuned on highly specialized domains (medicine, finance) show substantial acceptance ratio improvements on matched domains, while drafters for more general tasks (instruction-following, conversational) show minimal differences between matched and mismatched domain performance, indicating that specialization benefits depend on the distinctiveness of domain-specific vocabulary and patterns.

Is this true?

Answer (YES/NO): NO